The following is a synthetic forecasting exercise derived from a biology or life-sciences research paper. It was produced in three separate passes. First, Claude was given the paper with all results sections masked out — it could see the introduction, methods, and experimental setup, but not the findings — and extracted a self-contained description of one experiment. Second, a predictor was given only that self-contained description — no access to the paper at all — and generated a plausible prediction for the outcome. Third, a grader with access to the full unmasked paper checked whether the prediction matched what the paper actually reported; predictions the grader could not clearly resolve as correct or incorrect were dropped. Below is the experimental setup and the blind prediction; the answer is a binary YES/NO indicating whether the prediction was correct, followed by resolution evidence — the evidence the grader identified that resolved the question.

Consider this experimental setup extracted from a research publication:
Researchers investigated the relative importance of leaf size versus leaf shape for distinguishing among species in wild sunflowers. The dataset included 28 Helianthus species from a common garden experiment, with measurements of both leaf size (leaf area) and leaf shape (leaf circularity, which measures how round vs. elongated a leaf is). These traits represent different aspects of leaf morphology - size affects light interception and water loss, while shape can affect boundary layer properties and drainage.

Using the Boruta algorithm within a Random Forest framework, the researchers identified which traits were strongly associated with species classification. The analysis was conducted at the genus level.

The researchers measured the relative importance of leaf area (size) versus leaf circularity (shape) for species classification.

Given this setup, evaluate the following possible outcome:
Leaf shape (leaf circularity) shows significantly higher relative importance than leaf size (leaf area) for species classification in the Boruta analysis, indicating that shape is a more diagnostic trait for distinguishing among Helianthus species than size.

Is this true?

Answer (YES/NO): NO